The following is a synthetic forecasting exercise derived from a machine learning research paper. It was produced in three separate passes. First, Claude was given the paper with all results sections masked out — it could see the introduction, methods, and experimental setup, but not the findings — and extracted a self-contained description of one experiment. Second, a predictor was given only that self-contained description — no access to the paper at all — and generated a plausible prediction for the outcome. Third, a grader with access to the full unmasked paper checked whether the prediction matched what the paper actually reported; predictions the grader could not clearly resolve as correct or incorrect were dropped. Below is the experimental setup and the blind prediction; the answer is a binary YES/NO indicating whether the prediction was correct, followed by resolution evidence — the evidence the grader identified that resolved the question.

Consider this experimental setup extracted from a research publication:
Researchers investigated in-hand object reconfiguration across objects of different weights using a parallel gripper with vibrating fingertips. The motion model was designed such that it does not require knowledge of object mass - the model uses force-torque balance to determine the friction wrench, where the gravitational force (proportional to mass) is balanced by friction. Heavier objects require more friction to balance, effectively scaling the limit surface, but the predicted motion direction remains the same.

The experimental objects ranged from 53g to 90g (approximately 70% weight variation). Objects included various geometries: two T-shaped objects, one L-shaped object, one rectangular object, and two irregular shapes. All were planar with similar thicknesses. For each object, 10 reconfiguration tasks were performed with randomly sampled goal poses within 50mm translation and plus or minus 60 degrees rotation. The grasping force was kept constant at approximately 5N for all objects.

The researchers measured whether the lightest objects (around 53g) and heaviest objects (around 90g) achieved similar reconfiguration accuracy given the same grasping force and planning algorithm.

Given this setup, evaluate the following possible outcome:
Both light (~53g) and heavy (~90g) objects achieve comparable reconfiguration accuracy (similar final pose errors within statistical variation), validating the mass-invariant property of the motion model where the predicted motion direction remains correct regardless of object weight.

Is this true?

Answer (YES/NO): YES